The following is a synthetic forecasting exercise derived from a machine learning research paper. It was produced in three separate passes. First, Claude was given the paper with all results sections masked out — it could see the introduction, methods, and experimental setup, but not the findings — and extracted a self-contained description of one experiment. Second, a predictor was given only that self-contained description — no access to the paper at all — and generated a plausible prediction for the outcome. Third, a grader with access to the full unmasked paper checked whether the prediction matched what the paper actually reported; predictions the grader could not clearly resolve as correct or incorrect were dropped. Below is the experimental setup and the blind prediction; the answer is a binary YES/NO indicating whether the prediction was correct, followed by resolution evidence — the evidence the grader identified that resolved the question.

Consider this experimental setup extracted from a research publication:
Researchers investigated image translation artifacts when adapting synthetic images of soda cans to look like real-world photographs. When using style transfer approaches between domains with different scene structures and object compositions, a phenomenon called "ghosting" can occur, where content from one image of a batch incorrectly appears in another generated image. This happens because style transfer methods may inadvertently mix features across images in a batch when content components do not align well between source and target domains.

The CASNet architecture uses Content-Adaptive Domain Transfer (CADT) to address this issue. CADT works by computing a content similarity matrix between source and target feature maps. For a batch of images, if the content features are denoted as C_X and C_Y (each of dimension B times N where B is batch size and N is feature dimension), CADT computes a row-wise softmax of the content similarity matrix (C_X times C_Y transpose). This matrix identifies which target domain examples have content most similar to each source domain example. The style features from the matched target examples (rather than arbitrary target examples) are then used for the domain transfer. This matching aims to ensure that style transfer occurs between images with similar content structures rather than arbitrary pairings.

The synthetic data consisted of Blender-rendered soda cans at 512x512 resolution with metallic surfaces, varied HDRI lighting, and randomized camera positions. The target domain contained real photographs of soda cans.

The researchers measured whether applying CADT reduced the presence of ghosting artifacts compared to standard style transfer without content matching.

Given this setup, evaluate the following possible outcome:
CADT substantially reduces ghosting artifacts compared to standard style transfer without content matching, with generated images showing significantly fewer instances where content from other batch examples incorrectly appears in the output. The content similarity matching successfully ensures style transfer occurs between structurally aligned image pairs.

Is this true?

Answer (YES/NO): YES